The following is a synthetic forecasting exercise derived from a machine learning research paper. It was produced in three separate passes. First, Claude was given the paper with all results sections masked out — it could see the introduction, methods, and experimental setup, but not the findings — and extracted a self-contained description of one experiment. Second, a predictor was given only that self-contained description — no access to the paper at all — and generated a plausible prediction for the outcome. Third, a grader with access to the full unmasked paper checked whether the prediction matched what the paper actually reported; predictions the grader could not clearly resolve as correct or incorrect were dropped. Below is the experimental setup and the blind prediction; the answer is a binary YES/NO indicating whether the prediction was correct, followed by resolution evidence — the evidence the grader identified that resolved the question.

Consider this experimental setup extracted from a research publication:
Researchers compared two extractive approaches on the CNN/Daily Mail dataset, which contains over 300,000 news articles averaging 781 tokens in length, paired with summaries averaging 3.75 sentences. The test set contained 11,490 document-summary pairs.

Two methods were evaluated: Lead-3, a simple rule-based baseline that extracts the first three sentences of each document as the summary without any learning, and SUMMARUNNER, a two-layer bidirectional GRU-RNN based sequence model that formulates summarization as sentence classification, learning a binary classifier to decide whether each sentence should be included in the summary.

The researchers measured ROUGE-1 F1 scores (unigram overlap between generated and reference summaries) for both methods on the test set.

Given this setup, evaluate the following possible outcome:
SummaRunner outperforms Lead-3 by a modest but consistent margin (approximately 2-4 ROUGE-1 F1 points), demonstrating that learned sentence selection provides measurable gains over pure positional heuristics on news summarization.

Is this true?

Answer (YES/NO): NO